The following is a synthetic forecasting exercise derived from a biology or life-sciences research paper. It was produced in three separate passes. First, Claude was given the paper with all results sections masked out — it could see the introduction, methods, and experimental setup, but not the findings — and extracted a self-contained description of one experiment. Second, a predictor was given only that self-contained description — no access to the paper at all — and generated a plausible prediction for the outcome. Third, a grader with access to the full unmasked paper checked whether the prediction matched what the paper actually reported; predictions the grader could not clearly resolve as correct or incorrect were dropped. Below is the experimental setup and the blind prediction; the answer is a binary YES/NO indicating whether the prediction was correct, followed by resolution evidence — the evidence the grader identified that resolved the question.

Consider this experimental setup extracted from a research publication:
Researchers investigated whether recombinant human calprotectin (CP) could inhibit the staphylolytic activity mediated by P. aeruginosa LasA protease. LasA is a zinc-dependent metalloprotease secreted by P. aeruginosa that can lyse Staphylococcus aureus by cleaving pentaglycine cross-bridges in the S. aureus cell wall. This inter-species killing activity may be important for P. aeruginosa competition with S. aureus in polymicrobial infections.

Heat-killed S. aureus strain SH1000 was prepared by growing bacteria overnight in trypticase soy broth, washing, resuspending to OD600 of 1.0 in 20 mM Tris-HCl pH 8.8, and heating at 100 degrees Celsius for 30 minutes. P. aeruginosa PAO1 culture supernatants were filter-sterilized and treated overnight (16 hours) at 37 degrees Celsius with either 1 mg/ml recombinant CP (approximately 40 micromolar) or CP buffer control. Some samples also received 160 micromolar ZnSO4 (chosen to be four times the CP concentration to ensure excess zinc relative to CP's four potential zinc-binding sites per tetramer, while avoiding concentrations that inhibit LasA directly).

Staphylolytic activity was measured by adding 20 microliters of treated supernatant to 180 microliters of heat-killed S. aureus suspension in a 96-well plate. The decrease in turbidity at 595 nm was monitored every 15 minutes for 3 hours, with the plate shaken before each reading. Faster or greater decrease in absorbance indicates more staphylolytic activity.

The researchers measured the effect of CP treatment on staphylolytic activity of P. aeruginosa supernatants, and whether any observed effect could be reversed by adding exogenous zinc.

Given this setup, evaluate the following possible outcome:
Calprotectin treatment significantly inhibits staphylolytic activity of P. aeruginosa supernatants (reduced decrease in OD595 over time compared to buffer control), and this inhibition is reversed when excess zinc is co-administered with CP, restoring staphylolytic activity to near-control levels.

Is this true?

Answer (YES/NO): YES